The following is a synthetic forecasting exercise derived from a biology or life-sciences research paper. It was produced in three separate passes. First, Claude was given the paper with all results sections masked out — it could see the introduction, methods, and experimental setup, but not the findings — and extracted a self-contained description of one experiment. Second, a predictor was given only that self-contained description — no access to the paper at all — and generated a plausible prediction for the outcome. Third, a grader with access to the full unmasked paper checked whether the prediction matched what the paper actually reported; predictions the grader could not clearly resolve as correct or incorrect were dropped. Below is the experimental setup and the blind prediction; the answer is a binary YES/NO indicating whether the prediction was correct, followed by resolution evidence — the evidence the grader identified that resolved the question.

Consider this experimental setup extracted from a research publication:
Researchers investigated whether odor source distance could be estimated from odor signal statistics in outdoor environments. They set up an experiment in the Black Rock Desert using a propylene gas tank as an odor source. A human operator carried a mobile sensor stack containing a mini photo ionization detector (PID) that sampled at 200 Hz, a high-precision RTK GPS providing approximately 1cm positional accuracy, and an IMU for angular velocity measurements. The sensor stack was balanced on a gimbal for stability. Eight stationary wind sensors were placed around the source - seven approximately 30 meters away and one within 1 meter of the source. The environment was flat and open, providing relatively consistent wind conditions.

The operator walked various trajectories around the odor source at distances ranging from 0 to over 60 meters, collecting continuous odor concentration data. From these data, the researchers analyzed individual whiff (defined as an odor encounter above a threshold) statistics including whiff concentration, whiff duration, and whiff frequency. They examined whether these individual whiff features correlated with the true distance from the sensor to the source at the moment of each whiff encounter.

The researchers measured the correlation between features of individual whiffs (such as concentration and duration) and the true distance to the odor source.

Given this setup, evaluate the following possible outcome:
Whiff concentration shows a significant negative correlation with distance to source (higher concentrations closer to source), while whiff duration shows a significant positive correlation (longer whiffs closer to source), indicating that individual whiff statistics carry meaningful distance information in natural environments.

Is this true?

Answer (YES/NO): NO